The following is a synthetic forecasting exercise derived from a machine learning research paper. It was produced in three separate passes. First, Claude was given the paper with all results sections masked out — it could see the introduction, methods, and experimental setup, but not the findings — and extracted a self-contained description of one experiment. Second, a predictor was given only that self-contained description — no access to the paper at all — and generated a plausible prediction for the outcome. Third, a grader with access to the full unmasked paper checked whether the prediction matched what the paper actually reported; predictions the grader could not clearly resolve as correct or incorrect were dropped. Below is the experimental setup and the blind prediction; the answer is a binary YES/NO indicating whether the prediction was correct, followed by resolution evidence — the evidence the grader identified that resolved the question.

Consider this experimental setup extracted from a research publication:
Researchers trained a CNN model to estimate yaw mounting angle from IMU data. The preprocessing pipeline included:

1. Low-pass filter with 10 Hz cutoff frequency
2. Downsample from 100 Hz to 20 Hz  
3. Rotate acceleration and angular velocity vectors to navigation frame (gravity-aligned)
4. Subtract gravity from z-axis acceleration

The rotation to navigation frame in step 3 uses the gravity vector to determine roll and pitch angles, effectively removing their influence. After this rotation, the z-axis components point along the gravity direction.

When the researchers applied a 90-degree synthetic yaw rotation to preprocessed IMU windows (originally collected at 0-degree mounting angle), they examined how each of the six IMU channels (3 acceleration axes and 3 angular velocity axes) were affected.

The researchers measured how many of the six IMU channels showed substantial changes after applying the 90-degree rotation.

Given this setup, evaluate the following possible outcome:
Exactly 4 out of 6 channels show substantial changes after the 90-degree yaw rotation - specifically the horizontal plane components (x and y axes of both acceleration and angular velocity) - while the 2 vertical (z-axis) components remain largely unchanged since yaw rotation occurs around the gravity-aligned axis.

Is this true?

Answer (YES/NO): YES